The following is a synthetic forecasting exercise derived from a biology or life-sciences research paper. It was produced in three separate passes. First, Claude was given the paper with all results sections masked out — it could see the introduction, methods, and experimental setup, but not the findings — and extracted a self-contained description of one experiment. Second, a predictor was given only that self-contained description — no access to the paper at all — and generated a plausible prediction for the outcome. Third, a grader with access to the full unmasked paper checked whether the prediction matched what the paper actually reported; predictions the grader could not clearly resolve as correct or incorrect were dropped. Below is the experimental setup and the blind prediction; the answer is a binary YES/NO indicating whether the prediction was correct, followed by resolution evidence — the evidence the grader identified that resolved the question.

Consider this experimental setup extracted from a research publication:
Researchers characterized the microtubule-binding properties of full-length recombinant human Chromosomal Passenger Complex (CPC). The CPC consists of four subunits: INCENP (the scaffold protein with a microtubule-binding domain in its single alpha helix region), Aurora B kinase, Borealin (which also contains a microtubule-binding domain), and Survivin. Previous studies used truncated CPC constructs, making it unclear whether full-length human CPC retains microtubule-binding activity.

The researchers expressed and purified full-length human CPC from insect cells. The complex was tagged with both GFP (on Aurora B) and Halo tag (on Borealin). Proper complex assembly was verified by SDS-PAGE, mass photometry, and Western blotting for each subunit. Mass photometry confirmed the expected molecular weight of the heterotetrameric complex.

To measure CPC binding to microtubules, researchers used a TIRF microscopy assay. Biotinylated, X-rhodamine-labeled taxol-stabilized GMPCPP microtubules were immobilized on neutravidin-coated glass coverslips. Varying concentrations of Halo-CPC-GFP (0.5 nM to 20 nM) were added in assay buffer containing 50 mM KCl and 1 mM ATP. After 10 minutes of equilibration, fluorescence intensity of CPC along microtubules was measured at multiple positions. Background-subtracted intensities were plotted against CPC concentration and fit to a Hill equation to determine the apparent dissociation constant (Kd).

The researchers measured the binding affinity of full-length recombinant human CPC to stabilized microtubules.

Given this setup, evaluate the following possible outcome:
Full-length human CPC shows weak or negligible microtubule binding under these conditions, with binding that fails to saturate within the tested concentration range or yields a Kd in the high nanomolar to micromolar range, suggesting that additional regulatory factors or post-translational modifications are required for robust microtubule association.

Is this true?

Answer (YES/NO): NO